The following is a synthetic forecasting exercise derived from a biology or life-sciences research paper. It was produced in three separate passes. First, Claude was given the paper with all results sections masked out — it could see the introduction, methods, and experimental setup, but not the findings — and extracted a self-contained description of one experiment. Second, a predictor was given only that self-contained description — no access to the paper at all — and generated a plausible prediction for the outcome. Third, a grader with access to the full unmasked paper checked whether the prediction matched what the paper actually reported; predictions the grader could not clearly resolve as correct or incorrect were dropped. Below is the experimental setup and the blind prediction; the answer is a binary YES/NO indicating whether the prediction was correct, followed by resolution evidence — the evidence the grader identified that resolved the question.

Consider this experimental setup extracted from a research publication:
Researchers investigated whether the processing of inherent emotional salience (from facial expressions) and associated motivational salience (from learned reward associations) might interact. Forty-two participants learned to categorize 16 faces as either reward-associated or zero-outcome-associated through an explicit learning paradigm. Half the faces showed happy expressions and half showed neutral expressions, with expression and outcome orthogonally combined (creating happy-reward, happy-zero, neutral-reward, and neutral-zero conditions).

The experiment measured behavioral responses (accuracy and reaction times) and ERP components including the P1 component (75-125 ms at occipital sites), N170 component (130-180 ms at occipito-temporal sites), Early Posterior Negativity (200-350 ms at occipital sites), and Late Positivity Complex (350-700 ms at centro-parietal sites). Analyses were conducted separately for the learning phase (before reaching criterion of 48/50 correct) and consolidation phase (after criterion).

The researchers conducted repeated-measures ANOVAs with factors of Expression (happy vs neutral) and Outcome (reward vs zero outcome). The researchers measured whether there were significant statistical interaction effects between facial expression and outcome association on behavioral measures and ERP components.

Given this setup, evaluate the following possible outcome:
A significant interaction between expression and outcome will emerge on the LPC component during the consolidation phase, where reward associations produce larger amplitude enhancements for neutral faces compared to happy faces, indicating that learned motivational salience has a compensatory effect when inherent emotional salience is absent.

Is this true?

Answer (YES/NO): NO